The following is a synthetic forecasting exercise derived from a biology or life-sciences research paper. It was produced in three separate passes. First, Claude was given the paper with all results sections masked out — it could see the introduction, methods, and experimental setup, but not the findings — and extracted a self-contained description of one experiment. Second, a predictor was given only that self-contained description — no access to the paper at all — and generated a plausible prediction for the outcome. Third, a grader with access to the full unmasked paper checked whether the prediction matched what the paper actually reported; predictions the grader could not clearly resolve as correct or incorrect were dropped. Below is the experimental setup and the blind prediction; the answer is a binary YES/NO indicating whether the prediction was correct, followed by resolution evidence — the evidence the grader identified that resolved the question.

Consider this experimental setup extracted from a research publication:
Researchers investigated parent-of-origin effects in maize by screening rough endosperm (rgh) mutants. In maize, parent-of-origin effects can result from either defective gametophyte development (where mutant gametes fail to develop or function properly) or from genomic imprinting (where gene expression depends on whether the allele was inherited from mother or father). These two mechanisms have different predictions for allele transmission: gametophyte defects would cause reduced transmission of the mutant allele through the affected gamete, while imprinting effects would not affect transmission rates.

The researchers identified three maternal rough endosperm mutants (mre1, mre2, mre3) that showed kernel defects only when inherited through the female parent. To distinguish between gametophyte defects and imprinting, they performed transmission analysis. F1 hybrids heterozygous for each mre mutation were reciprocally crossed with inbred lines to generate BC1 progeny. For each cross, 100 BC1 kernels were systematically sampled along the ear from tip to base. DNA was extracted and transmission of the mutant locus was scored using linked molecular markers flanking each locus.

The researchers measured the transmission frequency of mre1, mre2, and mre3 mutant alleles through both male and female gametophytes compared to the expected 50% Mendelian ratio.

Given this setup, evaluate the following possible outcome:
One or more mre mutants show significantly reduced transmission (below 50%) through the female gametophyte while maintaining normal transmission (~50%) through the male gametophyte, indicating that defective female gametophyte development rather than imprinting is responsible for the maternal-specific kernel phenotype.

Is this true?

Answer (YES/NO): NO